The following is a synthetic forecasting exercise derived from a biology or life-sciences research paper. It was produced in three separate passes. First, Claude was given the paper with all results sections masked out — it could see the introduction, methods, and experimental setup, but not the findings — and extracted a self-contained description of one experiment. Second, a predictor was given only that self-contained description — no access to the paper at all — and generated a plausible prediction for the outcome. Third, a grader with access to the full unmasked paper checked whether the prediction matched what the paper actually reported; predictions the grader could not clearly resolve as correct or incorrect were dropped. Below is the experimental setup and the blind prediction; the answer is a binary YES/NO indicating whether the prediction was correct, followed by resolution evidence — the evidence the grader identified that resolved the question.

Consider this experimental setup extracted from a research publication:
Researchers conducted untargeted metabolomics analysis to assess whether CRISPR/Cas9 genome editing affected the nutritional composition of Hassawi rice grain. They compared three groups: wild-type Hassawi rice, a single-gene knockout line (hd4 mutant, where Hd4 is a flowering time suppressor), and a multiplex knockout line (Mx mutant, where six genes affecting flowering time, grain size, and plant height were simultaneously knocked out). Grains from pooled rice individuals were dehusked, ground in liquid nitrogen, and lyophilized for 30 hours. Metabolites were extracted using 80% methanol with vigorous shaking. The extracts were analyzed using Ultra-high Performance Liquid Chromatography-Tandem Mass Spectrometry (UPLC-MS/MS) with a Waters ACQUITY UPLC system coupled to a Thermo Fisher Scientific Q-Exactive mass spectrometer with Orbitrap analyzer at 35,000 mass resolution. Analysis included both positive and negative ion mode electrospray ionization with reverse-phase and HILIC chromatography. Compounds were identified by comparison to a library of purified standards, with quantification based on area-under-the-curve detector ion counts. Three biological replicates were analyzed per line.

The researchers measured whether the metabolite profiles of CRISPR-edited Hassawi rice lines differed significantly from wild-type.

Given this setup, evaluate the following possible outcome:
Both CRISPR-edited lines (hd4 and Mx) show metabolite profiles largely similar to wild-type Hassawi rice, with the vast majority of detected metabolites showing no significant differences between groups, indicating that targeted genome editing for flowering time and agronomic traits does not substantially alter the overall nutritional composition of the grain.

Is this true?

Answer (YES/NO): NO